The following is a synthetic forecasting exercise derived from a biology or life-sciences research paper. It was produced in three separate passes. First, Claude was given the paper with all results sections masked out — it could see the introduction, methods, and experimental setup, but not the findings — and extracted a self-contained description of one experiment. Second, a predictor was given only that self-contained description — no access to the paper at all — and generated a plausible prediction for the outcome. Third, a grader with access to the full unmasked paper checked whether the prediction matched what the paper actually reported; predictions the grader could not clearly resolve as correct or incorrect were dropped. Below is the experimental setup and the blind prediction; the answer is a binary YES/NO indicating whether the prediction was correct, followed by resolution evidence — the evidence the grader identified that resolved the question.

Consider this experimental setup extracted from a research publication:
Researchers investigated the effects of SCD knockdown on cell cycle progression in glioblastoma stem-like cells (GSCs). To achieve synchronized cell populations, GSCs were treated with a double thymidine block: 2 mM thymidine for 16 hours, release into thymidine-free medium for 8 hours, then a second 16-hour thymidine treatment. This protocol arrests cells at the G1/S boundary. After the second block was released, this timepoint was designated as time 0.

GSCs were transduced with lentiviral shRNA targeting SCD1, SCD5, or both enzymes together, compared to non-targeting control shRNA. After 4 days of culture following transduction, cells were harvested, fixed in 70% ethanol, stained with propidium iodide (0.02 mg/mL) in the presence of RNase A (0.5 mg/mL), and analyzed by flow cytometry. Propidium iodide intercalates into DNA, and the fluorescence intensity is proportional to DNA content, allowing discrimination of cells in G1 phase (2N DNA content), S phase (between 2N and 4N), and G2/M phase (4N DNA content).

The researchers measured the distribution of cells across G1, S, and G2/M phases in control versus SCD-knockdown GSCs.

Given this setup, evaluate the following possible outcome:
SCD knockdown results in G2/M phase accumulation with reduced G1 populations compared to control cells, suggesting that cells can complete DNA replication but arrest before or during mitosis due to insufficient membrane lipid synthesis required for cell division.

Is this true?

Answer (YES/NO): NO